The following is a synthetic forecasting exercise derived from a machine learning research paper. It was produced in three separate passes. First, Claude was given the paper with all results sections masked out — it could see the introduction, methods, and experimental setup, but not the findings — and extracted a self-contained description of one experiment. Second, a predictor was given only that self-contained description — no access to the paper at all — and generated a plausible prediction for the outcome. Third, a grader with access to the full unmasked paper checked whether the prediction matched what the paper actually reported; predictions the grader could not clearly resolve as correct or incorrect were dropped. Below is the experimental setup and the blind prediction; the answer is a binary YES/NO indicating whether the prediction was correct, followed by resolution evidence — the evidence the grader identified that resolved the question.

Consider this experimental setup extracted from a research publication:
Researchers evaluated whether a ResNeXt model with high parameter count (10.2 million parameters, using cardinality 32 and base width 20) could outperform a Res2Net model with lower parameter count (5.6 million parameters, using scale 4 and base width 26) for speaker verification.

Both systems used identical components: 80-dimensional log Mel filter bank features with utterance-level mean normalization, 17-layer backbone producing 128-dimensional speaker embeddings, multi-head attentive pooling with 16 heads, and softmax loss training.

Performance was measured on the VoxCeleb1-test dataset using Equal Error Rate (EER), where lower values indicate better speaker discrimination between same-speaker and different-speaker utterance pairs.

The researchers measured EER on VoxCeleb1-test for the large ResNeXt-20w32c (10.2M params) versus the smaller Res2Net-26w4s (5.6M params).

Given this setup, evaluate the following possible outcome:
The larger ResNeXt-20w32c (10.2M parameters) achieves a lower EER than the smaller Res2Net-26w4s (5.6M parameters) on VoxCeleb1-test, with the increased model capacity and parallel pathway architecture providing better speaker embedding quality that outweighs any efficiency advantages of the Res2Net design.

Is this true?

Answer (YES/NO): YES